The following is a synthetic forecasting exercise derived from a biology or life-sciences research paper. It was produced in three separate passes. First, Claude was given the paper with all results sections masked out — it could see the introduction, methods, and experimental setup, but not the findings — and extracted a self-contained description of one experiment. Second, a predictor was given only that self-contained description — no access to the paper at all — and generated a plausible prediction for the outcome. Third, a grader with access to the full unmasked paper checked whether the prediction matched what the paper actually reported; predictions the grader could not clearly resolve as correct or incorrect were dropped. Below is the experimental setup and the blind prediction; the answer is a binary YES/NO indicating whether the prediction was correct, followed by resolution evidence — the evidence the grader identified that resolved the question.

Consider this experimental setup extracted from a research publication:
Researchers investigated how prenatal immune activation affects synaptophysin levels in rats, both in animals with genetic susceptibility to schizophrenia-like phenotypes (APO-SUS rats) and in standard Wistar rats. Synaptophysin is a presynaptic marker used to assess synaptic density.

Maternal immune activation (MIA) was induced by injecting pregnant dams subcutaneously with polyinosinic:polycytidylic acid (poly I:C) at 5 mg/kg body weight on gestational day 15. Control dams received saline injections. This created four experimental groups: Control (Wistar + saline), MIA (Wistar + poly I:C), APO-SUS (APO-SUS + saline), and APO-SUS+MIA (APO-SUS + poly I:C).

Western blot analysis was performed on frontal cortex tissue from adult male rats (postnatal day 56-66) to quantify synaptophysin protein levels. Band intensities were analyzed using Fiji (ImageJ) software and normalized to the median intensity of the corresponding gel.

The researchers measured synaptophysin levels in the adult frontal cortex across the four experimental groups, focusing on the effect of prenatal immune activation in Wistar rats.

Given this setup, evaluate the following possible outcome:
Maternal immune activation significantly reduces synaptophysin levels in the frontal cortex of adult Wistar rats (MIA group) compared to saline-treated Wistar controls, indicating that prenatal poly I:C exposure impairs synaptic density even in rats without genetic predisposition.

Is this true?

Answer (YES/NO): NO